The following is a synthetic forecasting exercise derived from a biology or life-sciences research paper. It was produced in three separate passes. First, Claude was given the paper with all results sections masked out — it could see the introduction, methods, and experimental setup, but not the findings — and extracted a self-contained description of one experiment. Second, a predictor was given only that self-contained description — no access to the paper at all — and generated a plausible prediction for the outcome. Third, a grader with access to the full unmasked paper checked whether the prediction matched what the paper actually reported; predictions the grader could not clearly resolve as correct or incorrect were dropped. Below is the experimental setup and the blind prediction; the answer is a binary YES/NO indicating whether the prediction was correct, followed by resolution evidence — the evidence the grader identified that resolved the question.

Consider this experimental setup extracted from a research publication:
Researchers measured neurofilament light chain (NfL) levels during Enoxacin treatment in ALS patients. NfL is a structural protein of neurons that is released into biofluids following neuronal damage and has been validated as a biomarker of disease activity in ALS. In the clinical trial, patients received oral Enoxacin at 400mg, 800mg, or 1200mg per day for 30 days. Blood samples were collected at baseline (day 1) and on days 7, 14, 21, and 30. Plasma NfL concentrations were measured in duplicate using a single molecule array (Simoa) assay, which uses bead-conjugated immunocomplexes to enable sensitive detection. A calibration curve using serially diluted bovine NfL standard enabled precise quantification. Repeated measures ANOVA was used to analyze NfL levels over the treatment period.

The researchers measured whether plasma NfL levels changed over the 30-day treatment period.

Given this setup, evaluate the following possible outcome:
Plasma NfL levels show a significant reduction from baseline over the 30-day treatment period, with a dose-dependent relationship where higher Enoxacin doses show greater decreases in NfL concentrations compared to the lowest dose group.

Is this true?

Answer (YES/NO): NO